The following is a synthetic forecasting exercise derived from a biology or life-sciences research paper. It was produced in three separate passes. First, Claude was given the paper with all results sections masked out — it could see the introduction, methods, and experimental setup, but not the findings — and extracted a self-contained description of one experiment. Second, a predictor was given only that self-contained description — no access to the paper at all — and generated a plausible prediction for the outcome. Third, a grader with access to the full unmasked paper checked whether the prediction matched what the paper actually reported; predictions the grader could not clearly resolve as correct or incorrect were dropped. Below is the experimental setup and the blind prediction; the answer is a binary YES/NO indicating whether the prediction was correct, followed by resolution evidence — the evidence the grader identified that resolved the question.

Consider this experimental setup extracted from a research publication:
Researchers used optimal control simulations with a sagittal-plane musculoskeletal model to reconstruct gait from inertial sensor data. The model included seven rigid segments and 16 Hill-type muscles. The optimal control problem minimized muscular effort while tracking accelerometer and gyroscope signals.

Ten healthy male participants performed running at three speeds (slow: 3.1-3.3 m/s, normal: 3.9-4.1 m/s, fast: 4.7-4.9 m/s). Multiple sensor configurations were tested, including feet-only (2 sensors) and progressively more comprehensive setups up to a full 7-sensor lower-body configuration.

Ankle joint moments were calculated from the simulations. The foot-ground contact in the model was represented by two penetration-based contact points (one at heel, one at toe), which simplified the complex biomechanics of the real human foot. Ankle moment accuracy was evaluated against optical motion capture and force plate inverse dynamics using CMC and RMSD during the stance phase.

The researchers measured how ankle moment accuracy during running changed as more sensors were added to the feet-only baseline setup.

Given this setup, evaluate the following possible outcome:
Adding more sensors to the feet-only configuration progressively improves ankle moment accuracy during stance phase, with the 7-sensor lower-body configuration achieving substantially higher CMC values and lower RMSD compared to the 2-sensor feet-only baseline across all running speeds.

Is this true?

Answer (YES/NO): NO